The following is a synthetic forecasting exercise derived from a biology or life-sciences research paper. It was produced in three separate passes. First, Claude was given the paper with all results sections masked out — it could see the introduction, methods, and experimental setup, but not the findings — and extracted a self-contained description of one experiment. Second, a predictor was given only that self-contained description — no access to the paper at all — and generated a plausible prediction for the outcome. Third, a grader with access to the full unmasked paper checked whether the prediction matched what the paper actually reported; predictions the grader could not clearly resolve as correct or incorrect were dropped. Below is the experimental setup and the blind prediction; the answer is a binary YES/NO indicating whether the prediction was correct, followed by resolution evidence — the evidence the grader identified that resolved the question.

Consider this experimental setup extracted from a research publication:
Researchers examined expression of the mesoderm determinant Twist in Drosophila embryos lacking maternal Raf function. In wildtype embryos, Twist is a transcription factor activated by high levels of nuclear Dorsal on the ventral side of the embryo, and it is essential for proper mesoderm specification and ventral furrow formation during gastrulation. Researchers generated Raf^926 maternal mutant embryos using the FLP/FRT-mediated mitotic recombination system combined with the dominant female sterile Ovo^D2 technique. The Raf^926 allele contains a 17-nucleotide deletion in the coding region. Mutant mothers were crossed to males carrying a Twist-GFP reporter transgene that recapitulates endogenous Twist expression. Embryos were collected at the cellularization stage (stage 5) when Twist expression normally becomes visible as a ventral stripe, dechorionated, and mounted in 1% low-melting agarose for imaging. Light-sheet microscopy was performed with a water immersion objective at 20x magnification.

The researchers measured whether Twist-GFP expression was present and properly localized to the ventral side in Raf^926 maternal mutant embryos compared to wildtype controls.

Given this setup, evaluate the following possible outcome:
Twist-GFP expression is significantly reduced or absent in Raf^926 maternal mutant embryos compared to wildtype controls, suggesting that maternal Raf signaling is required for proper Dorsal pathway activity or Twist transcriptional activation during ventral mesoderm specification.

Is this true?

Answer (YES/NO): YES